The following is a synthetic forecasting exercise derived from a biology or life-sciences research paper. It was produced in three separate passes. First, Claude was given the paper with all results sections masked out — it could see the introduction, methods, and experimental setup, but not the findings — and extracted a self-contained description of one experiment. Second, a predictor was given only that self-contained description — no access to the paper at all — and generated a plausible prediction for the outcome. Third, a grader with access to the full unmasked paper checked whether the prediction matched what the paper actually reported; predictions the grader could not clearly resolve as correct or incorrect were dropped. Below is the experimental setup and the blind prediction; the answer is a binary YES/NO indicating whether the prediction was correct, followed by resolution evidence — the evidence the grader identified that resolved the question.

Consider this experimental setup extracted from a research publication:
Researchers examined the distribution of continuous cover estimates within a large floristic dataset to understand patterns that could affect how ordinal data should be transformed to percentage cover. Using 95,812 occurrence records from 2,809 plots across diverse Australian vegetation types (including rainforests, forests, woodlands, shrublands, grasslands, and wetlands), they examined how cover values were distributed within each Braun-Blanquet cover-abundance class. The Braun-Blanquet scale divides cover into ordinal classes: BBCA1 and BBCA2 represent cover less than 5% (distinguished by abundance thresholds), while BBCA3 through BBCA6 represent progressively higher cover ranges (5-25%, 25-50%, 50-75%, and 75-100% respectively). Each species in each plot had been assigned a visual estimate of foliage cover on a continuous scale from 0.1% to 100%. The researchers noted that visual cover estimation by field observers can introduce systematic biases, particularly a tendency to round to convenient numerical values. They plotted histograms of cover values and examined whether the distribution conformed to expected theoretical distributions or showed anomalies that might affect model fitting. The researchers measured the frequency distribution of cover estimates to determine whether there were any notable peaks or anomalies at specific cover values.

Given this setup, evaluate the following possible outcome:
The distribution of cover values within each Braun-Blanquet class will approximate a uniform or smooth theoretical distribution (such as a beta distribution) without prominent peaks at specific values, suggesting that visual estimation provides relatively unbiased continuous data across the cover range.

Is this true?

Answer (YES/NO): NO